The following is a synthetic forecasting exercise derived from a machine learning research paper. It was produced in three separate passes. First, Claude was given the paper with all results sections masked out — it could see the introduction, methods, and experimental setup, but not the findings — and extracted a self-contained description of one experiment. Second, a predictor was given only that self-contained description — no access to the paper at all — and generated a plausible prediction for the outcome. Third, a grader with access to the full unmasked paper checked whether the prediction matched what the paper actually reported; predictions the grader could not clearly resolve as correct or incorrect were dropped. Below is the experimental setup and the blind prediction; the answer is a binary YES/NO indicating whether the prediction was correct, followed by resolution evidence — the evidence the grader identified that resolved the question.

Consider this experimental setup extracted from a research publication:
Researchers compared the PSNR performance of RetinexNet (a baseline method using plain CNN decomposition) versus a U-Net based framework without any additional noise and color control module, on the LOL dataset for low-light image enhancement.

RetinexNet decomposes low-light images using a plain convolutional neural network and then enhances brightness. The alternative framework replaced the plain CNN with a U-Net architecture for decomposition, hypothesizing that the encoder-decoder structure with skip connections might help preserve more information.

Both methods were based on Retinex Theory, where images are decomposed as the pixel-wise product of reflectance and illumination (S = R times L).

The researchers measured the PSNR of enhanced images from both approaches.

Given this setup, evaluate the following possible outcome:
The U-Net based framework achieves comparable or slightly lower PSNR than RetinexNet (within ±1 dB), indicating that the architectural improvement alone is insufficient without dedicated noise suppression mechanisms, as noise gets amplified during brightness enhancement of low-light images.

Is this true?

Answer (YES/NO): NO